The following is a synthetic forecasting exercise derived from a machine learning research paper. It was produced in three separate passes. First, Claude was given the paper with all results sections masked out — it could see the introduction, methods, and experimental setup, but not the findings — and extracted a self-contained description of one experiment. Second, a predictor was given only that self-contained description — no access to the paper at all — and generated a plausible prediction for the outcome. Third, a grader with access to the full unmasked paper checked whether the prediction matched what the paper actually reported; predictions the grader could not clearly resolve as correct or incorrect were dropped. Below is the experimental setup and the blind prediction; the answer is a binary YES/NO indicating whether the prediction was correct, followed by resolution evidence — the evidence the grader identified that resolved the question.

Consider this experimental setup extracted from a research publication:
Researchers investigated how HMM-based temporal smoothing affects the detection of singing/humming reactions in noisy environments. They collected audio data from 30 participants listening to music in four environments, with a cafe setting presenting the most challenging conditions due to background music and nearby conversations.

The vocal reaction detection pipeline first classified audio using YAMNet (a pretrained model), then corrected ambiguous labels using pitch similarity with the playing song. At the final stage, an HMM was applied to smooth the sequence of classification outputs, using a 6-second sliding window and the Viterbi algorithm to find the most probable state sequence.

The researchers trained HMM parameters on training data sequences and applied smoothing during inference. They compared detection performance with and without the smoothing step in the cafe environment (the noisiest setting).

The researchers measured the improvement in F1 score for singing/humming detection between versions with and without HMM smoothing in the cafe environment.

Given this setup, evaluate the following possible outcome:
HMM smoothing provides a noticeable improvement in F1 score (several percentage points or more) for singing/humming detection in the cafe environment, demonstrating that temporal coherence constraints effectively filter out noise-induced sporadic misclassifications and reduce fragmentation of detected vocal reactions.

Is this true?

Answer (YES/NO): YES